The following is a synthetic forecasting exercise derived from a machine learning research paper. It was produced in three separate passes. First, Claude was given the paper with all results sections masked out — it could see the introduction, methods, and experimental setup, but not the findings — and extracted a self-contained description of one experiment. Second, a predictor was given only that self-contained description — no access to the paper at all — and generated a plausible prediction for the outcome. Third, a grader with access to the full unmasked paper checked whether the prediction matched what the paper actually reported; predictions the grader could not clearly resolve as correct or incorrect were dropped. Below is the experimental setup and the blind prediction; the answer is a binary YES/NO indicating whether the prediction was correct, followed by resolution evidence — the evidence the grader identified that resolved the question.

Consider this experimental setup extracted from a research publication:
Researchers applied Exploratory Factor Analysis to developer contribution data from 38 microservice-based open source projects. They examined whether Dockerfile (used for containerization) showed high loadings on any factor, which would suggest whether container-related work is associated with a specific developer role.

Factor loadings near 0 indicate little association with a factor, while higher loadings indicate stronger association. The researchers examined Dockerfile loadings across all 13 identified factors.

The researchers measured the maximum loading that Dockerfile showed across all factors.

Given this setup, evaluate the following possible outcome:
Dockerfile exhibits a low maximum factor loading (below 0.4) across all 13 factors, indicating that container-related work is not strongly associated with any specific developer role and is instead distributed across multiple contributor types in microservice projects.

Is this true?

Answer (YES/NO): YES